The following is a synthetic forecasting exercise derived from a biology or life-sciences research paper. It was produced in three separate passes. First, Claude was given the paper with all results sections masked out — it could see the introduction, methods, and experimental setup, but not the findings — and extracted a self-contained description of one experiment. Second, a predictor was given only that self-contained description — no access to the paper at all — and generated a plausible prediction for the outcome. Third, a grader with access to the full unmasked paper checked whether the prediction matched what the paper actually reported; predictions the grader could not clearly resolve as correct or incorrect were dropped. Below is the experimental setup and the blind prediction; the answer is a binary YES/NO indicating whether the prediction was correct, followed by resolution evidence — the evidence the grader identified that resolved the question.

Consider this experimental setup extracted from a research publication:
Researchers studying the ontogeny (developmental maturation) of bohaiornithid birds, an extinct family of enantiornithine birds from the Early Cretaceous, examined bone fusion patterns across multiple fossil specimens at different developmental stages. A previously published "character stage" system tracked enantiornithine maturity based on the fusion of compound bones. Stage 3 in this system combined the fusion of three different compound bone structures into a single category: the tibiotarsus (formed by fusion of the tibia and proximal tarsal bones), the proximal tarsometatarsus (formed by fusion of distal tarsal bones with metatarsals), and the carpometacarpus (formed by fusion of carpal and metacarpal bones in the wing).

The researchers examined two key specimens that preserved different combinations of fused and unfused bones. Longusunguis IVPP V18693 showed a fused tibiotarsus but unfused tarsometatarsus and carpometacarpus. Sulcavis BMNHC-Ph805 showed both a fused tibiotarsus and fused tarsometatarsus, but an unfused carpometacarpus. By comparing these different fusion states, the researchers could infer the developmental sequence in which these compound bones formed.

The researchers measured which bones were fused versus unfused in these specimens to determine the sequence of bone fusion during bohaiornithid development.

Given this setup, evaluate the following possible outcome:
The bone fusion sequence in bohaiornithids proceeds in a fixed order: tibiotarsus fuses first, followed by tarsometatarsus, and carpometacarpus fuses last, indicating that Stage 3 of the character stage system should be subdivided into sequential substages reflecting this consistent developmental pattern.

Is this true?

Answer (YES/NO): YES